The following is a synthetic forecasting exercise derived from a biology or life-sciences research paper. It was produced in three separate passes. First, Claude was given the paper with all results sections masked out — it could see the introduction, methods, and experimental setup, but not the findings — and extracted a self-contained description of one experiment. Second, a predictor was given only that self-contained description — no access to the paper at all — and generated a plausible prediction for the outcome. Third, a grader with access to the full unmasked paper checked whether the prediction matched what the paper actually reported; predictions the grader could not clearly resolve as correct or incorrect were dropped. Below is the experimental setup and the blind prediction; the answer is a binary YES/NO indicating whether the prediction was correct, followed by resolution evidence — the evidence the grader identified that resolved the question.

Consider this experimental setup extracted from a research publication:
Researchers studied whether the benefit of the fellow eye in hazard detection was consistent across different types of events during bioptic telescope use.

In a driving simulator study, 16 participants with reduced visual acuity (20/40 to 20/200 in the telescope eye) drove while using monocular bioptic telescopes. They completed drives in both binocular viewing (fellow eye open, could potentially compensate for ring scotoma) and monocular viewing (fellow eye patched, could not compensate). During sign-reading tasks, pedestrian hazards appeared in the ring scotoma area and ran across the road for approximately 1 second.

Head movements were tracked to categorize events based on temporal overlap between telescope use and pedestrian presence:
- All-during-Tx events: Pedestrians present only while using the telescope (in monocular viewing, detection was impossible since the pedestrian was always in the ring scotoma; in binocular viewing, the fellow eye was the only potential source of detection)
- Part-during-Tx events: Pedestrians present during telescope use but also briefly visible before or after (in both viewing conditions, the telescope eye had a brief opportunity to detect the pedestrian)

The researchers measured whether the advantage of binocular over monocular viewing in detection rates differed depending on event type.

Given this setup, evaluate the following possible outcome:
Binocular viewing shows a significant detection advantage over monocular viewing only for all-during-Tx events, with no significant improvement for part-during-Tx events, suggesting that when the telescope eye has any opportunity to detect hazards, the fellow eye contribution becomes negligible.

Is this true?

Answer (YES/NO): YES